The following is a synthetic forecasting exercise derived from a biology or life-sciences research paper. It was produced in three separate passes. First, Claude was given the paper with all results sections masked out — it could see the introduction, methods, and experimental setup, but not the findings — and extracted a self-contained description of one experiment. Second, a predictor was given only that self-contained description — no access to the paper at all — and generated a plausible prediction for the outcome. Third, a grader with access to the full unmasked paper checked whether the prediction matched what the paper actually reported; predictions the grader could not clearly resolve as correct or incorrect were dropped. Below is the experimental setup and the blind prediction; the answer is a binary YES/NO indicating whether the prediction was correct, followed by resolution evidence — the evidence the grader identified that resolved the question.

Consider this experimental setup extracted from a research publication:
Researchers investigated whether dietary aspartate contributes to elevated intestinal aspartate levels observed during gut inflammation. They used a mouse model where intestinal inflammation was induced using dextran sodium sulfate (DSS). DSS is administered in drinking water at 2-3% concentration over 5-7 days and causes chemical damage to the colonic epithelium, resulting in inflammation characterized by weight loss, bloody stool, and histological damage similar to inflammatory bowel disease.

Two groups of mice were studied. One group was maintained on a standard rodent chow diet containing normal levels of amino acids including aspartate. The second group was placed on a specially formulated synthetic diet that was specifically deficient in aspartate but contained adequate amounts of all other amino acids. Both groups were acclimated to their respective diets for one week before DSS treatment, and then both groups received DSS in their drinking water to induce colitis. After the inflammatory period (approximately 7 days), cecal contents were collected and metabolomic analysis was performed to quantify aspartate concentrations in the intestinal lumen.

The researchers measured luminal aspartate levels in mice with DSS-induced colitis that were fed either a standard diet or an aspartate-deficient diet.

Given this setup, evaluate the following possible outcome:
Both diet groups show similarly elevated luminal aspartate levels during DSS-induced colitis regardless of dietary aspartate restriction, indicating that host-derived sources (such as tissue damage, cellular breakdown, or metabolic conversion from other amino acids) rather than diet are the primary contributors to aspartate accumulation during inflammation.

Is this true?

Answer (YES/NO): NO